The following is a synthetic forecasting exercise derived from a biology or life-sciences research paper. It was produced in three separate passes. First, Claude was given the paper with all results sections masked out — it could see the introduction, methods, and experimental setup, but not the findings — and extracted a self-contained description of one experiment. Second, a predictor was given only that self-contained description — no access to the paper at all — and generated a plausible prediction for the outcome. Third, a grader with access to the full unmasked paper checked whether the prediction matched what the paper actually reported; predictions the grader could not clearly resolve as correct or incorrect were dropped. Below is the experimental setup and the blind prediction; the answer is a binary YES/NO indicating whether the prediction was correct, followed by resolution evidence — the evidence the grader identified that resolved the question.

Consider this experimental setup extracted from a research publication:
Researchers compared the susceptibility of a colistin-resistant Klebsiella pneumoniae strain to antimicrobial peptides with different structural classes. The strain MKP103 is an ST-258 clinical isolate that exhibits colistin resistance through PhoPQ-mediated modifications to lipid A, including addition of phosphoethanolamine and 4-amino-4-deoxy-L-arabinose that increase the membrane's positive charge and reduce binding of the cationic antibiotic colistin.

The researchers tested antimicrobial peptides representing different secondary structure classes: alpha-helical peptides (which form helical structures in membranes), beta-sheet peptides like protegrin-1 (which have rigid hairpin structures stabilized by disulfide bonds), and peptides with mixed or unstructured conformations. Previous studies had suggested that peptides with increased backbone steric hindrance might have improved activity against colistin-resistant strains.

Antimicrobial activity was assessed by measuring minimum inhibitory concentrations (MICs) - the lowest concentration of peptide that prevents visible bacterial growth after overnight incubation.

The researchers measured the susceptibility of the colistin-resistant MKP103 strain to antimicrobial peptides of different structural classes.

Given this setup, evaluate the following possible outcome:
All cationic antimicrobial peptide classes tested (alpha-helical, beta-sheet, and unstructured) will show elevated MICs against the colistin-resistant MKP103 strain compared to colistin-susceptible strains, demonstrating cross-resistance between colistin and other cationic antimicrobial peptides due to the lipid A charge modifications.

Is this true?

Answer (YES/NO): NO